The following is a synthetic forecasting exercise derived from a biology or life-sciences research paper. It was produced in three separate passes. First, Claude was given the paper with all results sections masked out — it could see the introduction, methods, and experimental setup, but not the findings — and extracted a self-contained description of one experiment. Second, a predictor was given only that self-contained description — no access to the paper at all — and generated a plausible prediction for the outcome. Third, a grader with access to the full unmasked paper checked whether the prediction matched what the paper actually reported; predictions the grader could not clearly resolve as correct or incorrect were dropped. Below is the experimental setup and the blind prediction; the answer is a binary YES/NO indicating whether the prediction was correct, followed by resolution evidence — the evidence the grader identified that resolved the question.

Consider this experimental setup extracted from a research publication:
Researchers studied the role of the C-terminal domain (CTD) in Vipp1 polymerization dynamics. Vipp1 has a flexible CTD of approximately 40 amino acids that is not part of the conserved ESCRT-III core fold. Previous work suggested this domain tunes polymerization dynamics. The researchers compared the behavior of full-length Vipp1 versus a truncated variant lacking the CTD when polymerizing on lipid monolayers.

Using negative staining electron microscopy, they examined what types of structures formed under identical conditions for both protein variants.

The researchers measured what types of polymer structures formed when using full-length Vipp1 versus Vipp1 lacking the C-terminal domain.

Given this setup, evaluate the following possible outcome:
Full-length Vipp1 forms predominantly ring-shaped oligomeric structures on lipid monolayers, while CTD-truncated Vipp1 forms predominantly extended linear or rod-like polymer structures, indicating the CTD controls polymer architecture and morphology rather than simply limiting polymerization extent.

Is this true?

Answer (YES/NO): NO